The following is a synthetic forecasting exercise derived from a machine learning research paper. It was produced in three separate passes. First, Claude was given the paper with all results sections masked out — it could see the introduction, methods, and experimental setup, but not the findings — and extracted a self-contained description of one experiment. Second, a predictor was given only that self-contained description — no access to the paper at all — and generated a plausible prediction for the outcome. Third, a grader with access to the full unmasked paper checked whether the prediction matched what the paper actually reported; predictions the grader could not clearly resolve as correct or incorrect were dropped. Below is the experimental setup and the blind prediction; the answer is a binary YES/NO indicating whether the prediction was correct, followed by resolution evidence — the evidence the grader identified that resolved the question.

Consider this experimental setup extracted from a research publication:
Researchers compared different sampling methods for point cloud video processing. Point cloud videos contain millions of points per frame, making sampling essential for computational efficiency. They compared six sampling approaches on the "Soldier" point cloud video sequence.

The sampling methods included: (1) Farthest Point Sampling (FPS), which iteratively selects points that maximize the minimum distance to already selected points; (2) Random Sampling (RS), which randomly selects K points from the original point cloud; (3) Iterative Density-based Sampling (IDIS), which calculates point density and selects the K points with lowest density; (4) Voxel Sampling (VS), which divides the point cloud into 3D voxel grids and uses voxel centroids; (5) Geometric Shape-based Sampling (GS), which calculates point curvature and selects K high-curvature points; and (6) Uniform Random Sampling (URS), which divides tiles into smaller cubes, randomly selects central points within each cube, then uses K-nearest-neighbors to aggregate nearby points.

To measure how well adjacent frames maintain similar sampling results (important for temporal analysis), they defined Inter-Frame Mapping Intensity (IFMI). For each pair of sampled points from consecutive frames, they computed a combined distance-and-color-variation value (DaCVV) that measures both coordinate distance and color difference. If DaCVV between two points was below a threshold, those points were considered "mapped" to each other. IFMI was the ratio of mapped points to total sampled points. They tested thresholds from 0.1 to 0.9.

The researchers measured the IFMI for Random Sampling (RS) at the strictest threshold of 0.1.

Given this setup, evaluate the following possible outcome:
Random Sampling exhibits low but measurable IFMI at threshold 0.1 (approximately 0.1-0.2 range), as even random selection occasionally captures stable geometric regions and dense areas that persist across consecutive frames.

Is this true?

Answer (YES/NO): NO